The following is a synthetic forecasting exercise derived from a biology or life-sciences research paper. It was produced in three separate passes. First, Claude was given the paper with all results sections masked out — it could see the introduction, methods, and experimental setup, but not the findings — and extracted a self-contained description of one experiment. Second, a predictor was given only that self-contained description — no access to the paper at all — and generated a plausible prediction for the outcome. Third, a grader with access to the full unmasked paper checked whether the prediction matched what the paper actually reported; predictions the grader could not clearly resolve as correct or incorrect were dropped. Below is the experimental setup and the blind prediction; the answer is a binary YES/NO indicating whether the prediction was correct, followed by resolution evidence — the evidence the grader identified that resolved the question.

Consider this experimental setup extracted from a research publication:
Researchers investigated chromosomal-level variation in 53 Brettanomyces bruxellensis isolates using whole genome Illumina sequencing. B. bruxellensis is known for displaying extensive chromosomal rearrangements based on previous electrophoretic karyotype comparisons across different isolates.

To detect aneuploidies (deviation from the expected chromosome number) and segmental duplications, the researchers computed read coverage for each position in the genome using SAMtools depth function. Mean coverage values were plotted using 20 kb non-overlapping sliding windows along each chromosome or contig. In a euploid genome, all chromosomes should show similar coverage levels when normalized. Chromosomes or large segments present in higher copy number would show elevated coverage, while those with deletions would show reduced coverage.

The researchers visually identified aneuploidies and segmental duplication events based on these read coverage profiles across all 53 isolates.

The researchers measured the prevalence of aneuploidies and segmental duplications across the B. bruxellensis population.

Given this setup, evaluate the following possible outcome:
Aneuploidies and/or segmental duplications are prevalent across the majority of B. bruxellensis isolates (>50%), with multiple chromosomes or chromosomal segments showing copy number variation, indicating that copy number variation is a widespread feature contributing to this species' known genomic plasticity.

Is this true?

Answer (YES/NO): NO